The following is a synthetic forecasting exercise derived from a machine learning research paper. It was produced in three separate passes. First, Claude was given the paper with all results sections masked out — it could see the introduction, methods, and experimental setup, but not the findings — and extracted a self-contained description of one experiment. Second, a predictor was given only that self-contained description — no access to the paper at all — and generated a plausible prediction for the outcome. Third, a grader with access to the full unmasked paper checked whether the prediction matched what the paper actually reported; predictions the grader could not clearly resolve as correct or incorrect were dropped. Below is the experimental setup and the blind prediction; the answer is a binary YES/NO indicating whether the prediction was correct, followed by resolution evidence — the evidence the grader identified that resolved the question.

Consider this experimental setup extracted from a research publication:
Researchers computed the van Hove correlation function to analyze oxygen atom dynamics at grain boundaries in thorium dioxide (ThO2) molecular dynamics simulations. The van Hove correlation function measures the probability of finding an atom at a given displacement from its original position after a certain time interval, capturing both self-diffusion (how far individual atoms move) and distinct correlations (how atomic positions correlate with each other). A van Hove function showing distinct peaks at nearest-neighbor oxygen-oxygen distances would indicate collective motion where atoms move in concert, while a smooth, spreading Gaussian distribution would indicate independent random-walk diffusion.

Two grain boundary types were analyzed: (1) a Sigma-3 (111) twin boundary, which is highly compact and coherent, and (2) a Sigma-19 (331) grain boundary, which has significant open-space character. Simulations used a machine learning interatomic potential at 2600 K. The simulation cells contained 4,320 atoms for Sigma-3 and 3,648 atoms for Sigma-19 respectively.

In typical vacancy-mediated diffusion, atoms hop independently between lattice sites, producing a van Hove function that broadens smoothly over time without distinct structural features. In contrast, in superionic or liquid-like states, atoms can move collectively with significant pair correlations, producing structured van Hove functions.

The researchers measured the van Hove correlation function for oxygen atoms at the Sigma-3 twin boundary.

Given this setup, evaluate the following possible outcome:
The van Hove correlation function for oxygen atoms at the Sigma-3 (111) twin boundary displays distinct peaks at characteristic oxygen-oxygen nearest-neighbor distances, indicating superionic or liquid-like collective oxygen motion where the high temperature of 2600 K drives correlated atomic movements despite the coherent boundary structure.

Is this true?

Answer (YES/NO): YES